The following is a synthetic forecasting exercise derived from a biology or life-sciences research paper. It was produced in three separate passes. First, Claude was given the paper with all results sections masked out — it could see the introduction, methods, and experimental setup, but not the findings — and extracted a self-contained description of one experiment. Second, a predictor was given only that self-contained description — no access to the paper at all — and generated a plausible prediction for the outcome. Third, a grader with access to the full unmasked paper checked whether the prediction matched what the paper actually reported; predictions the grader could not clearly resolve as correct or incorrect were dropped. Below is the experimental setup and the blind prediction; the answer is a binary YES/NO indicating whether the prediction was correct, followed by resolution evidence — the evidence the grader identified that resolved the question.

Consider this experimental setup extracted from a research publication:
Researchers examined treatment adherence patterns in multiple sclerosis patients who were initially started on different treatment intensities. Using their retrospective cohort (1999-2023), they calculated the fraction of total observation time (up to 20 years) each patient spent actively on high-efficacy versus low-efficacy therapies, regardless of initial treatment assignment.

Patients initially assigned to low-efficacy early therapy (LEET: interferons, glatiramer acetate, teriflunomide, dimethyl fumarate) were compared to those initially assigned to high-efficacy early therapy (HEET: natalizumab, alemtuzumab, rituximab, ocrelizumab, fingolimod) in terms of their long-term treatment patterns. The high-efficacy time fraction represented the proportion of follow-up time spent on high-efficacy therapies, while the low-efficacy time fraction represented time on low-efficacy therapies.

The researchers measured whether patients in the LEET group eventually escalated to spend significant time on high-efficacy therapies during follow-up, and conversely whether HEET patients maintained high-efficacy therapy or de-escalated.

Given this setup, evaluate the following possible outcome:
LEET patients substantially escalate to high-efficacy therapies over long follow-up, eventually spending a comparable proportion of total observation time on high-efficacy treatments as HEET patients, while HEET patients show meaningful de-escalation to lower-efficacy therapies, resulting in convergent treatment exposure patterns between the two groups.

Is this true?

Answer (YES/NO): NO